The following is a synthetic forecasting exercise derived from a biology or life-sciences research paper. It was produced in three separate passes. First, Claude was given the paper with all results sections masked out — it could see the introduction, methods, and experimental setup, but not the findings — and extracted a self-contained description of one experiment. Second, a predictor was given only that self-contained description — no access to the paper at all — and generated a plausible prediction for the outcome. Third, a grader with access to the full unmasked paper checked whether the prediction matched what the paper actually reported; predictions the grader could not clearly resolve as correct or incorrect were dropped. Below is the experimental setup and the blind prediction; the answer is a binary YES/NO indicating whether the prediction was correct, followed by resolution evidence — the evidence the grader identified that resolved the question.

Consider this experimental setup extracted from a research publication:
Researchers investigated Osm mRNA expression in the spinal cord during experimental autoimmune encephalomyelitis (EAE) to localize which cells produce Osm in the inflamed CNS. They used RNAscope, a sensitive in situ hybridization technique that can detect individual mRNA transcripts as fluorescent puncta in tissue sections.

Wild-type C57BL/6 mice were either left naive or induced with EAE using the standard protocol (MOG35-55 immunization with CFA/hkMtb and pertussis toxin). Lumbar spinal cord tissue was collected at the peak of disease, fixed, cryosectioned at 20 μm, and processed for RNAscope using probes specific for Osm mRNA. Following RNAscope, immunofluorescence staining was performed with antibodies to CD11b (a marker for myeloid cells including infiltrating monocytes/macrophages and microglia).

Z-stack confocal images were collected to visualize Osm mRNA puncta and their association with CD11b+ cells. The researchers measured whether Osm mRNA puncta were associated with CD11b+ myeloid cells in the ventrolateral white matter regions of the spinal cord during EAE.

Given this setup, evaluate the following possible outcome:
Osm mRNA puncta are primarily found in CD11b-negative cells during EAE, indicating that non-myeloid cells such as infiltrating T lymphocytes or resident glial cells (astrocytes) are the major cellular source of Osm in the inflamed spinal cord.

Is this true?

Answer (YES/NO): NO